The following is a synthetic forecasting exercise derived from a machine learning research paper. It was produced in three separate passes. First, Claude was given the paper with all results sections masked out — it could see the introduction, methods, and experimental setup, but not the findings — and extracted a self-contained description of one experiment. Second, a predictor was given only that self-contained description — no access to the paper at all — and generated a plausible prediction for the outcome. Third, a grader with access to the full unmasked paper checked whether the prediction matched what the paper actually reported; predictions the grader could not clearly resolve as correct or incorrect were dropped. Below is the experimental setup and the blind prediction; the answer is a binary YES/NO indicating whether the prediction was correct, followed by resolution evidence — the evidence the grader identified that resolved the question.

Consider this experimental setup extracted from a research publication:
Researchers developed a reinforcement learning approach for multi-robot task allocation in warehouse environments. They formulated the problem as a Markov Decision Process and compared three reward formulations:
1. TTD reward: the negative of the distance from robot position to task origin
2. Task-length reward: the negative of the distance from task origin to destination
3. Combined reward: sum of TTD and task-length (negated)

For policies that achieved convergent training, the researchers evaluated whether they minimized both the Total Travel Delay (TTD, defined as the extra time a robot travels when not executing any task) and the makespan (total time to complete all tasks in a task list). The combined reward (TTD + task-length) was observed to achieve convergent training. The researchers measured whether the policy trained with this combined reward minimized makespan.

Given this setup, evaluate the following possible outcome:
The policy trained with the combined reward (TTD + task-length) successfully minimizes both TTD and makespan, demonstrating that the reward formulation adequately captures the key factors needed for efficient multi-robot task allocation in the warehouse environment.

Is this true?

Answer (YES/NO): NO